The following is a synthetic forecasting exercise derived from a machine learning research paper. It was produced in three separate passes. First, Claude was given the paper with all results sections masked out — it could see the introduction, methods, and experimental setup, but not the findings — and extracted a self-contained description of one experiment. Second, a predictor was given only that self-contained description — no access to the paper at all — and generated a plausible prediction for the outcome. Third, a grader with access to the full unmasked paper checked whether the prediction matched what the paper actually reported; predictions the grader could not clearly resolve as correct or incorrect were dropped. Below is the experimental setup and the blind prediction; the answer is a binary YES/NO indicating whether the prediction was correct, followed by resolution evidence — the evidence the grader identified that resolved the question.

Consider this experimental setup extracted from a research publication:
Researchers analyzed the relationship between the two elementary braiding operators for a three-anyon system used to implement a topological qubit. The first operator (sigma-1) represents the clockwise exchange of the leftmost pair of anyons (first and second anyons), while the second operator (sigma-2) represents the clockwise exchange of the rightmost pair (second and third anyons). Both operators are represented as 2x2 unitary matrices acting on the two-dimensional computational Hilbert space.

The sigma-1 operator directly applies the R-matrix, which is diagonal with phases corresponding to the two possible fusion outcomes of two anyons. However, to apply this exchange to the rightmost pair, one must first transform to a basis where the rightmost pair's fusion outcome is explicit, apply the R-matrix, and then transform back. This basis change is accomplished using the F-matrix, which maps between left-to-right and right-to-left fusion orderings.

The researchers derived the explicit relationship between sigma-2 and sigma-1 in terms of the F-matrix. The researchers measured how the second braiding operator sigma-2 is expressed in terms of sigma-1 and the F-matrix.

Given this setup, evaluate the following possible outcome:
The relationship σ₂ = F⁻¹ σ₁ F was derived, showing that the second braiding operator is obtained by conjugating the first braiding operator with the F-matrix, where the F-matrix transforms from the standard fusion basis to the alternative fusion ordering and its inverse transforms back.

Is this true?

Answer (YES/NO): YES